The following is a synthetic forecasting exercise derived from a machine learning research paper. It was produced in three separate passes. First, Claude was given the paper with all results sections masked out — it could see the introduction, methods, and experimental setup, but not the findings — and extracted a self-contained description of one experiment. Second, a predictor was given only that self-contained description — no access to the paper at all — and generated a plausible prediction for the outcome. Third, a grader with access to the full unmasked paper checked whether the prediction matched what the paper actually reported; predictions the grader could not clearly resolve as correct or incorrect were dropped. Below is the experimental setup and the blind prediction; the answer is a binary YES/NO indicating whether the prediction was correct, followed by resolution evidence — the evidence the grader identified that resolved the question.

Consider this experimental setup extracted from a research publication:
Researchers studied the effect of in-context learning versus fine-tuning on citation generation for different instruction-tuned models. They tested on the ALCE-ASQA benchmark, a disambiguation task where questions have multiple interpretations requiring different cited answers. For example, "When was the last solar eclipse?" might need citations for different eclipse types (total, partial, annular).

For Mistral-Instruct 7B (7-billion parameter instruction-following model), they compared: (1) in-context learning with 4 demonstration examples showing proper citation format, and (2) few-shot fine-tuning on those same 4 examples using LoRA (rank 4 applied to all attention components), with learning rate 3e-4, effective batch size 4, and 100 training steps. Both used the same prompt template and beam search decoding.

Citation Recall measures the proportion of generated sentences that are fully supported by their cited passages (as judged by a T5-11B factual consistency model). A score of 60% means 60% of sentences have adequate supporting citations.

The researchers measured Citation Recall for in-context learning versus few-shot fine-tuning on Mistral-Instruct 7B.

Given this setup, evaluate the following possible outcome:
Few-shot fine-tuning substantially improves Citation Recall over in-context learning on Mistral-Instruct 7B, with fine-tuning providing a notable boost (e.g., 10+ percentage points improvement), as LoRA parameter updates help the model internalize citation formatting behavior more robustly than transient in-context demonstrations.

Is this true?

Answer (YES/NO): YES